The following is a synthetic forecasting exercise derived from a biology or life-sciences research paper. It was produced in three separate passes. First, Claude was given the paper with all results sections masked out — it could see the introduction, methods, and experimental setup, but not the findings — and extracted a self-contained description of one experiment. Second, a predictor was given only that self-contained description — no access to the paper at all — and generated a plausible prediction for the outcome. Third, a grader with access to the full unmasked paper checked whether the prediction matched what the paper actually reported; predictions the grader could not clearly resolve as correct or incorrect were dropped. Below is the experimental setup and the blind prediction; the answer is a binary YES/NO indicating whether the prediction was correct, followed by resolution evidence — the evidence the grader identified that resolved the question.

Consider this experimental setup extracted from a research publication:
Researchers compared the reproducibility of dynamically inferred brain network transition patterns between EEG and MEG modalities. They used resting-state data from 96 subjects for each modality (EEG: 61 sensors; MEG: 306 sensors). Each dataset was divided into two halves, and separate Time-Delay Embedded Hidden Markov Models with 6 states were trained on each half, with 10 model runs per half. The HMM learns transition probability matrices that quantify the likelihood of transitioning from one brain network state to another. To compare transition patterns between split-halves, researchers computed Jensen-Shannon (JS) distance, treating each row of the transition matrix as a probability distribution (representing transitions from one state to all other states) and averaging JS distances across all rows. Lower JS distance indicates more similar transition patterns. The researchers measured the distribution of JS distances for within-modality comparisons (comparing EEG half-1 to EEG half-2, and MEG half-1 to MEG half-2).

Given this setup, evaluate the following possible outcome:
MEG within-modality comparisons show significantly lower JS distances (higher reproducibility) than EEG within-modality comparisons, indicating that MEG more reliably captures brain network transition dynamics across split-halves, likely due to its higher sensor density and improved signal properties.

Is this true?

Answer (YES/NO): YES